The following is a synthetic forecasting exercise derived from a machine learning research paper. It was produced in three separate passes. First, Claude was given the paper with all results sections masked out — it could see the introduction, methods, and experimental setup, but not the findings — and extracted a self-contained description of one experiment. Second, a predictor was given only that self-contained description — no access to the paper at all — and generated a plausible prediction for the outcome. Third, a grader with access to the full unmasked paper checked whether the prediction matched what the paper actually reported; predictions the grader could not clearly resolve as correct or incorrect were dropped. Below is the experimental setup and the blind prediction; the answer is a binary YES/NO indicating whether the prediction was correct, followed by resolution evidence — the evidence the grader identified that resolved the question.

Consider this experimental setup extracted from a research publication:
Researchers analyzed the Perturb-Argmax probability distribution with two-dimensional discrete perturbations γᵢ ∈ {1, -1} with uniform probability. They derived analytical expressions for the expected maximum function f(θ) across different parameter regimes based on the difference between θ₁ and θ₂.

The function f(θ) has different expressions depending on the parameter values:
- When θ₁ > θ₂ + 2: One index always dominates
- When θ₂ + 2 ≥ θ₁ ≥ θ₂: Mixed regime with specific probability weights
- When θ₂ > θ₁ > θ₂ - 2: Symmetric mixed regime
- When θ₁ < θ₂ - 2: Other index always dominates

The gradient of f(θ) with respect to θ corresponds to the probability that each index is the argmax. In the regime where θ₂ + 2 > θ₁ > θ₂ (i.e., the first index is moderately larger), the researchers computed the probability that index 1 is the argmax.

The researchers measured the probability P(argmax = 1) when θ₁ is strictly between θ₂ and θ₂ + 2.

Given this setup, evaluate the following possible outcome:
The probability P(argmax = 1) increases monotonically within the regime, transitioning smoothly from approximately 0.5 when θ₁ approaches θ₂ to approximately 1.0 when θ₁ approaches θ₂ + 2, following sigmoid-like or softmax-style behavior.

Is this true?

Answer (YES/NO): NO